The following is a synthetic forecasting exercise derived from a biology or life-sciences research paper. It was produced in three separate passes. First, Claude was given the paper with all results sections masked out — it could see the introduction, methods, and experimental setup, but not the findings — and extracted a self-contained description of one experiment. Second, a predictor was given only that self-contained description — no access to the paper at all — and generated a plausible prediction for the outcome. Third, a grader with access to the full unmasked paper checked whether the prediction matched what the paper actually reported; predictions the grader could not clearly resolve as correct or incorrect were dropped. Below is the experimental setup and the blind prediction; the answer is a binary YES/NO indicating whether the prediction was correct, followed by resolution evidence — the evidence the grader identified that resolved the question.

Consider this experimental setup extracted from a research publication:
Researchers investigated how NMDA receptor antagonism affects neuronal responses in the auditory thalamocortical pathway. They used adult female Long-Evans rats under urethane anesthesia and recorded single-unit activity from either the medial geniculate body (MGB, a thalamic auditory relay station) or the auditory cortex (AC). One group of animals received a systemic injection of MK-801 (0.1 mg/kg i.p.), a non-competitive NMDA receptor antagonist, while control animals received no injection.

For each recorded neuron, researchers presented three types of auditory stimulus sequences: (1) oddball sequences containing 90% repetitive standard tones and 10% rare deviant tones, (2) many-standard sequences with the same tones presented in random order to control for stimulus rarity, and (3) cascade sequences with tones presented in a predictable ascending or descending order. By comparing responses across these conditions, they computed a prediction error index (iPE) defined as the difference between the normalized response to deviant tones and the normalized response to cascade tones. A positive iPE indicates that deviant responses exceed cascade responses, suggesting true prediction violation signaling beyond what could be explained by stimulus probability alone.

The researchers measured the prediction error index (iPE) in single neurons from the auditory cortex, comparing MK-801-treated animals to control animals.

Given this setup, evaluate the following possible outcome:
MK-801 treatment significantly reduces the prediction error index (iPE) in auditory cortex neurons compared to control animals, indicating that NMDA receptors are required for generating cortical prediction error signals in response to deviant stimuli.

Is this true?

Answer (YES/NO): NO